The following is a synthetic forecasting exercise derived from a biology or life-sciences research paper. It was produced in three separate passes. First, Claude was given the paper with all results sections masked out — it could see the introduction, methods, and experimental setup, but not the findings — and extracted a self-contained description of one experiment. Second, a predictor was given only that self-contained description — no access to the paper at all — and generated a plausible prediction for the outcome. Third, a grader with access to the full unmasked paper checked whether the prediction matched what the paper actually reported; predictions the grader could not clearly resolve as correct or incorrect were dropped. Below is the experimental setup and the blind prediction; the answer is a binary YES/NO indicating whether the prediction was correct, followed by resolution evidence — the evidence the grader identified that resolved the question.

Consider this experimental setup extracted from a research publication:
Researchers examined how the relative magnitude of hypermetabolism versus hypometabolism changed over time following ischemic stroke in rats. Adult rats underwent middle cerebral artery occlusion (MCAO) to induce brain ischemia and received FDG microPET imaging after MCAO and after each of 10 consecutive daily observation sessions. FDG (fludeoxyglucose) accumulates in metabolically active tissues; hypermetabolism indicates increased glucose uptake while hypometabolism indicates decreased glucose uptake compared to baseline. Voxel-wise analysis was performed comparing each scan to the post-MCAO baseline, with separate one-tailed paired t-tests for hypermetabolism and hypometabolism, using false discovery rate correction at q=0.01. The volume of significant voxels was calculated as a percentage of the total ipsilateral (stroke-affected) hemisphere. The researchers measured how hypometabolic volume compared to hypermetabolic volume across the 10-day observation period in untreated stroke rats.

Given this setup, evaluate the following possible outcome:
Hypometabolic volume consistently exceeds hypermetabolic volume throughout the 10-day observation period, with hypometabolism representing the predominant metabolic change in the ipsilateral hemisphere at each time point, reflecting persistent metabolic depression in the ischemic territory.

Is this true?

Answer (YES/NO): YES